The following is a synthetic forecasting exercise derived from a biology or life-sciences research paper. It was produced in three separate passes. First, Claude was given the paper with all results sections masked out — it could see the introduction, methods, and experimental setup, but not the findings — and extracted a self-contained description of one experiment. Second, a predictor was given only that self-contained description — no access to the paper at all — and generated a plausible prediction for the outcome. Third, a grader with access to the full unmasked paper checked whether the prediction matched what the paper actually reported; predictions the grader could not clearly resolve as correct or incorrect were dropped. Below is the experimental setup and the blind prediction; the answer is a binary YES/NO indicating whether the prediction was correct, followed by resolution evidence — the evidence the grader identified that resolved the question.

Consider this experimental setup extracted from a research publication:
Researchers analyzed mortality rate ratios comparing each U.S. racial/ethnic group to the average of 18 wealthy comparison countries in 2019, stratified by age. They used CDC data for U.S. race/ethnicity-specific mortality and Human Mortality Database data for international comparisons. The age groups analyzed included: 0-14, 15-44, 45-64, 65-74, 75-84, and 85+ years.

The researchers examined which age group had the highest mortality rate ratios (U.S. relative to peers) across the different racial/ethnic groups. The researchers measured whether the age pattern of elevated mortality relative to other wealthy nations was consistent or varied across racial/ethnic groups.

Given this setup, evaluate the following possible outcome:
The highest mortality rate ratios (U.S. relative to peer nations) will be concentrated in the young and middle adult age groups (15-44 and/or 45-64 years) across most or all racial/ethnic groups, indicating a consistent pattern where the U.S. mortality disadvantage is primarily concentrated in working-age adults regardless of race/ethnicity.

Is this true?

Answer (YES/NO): YES